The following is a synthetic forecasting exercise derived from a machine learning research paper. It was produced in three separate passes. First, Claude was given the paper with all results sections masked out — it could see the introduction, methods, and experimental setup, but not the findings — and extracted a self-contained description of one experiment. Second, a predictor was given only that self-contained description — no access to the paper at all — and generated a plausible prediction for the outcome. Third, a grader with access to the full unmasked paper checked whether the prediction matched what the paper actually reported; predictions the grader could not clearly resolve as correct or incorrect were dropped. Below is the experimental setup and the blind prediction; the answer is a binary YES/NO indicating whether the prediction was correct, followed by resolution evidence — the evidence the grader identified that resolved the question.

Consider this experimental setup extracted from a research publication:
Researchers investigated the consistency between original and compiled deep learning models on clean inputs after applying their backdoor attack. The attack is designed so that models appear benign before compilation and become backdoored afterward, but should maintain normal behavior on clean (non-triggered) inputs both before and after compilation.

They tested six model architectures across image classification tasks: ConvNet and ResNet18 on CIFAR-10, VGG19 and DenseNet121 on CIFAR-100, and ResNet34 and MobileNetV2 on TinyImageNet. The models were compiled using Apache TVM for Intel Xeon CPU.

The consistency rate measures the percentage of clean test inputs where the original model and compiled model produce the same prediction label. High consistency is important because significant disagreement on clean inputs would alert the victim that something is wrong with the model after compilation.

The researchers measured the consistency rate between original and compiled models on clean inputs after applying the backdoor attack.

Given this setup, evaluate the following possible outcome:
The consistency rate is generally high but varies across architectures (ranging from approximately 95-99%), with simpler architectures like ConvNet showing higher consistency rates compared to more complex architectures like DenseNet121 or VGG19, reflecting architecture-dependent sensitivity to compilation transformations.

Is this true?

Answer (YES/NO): NO